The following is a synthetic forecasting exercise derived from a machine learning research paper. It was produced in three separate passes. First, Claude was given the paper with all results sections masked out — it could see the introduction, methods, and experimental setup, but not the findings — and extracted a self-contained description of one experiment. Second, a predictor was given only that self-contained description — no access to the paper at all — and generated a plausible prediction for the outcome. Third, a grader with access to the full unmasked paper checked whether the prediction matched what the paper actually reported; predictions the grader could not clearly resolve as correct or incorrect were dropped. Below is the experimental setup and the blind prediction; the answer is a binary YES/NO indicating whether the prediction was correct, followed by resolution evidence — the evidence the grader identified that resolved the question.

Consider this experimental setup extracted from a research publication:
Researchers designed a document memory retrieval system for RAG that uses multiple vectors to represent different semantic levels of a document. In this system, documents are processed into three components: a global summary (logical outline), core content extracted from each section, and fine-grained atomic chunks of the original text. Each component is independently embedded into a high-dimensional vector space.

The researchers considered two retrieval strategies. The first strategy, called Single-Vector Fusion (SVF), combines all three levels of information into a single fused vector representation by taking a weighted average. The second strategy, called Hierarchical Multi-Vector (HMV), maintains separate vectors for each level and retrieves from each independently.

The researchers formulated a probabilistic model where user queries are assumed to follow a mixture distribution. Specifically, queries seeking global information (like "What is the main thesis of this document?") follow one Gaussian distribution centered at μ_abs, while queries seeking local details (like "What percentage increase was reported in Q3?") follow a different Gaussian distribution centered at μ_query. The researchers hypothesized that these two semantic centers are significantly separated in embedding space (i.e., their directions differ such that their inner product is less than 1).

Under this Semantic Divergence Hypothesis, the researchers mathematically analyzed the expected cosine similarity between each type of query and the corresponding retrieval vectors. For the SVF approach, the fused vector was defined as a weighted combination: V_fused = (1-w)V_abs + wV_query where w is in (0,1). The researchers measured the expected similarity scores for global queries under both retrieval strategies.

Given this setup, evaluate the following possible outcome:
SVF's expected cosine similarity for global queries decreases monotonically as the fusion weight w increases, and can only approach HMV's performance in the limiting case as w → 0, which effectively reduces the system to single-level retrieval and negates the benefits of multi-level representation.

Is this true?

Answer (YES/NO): YES